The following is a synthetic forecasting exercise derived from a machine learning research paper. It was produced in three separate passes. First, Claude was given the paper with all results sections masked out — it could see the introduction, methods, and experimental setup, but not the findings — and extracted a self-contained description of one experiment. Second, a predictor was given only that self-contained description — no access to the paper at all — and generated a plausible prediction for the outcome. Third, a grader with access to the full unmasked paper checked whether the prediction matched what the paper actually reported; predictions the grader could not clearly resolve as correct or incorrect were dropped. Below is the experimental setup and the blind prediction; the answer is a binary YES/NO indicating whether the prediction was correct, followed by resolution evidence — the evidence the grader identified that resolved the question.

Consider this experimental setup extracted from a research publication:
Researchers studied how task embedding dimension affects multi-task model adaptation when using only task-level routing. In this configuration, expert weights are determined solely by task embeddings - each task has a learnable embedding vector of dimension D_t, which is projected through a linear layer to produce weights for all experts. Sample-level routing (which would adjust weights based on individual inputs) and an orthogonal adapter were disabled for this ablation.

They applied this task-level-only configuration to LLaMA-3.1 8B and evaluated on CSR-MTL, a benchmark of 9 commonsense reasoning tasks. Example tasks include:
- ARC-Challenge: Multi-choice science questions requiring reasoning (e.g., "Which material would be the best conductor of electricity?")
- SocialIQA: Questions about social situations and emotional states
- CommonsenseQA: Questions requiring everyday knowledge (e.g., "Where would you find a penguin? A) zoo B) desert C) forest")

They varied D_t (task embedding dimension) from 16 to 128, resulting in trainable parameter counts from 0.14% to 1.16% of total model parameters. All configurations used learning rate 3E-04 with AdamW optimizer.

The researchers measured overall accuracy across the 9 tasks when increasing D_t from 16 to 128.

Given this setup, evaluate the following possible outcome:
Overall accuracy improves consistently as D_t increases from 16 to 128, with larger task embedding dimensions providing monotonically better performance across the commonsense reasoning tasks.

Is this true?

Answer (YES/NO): YES